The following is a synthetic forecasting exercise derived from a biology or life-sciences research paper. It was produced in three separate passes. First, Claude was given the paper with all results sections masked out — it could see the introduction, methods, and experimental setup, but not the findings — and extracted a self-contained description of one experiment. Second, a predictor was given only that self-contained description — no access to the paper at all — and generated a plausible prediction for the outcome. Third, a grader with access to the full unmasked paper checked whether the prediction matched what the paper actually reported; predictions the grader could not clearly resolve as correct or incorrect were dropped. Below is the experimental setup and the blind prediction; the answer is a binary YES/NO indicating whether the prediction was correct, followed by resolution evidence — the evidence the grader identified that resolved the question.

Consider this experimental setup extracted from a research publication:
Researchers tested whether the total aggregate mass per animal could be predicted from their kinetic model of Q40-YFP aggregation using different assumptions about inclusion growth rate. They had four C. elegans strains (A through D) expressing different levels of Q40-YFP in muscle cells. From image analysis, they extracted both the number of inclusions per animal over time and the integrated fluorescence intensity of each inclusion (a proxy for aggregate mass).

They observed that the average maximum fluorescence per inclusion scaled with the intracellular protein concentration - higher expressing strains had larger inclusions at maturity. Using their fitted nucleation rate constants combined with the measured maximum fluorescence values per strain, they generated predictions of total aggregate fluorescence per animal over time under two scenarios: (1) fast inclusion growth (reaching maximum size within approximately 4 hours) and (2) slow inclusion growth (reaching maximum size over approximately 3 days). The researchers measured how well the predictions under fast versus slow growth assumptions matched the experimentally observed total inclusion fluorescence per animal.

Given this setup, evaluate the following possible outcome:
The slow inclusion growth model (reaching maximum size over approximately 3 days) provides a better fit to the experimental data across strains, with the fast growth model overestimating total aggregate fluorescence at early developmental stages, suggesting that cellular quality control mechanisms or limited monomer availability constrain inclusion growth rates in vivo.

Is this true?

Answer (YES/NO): NO